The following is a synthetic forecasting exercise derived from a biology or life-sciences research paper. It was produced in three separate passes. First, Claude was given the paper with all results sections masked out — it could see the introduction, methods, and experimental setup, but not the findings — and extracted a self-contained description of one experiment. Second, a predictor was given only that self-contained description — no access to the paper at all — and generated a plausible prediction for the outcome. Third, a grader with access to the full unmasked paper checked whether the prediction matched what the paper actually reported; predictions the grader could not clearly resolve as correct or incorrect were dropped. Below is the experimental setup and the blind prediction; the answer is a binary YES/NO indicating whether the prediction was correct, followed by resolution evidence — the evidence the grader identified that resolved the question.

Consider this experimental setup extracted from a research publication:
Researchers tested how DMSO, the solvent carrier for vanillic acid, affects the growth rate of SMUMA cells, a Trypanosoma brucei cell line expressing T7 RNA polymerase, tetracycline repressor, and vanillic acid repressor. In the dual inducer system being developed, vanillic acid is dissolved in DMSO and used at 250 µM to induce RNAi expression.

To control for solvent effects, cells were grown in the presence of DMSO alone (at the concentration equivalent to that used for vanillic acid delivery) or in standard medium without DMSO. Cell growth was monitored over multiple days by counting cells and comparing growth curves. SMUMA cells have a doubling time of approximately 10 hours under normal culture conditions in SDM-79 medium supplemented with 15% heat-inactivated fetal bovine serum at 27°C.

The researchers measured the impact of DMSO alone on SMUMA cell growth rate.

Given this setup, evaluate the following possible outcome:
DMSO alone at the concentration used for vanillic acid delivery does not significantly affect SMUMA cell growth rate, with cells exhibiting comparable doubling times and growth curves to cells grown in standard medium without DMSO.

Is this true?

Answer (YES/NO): NO